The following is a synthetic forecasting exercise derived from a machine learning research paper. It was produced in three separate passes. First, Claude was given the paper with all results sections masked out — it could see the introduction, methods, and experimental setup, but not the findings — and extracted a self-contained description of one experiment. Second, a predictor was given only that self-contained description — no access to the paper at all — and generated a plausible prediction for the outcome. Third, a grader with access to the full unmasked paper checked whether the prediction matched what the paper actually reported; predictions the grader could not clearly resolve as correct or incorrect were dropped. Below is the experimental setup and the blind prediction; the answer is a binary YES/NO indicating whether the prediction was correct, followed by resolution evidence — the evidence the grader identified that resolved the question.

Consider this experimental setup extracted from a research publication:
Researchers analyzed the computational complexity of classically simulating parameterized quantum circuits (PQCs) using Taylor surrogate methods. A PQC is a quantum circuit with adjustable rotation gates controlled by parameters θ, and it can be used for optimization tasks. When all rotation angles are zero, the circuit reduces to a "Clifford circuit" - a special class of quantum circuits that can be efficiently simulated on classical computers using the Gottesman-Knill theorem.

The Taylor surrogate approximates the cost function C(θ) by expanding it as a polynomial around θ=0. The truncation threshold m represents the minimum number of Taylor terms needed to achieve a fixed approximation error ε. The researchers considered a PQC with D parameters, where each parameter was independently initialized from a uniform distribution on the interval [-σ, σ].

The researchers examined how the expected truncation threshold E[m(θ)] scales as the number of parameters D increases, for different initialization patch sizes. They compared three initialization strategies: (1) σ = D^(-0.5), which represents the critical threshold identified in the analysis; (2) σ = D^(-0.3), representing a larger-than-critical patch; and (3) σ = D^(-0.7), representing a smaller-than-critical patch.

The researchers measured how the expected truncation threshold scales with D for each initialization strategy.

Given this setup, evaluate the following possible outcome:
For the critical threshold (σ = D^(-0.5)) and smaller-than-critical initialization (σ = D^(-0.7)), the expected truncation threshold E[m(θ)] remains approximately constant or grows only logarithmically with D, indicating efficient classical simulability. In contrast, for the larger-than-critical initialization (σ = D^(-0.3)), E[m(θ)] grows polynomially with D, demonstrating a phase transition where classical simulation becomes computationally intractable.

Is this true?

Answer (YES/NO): NO